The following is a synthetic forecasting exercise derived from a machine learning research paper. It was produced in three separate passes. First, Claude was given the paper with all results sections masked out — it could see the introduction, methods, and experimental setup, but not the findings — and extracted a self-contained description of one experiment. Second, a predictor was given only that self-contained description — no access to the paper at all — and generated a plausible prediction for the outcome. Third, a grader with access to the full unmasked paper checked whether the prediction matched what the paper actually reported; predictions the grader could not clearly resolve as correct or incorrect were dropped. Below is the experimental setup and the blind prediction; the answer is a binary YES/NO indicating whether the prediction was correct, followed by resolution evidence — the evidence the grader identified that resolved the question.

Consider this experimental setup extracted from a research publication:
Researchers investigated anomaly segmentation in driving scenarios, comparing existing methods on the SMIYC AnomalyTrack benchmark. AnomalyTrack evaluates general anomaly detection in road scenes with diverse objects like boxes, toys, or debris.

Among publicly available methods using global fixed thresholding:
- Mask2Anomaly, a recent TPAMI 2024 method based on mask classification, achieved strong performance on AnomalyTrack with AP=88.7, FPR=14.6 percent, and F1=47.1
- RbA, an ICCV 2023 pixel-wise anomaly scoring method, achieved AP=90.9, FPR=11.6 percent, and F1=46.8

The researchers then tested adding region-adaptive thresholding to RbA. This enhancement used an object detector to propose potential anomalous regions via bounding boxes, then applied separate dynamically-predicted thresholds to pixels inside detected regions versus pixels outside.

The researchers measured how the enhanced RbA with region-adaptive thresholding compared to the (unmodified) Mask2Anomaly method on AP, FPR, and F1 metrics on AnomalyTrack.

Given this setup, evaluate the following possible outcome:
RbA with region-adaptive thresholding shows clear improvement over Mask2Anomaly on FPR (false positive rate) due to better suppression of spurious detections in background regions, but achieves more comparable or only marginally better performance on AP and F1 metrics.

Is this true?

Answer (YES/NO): NO